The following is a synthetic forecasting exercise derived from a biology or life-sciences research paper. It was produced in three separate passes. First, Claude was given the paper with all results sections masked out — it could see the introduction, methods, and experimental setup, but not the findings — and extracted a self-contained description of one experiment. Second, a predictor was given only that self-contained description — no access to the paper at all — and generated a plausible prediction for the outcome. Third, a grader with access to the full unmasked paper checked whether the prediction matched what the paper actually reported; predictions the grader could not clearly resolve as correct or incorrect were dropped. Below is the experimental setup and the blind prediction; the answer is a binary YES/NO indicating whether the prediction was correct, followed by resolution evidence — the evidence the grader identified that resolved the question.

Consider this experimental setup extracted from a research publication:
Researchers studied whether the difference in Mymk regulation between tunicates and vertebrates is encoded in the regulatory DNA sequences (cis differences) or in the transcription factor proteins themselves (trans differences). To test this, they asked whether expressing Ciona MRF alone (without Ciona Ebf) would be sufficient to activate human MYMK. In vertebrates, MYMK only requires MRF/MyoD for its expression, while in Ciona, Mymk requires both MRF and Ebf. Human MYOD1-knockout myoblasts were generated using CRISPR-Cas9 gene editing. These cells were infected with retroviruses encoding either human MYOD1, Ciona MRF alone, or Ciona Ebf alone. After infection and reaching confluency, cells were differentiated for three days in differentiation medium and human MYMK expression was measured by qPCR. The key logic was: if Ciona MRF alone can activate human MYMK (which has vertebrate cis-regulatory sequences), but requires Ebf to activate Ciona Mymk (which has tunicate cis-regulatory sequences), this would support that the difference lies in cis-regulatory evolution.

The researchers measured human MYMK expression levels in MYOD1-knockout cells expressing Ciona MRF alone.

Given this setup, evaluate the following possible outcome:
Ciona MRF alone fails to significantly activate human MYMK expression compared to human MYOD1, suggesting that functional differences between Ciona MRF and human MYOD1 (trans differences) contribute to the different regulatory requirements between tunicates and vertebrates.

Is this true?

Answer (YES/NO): NO